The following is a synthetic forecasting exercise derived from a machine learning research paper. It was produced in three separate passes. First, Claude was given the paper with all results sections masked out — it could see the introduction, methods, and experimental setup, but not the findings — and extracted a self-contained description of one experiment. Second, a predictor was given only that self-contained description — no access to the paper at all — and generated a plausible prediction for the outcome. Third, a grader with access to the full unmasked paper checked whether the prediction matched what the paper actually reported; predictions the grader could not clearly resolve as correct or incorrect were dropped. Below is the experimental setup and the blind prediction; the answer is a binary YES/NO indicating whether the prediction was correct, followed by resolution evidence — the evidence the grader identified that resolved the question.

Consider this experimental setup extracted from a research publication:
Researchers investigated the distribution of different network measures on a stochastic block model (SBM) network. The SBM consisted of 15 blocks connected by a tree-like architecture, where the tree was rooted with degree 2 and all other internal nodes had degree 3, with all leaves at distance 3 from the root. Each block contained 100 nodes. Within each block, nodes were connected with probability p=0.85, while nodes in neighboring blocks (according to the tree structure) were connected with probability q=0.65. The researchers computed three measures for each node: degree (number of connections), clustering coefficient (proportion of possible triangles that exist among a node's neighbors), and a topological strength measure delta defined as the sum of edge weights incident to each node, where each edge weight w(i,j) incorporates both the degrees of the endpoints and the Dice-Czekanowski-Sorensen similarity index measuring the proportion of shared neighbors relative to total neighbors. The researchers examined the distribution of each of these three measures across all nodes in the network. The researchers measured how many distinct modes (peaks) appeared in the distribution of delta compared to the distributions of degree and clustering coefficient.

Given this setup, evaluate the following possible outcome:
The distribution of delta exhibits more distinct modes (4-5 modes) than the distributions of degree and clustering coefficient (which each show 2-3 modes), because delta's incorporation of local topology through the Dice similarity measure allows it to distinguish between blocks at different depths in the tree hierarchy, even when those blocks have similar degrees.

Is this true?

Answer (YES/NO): YES